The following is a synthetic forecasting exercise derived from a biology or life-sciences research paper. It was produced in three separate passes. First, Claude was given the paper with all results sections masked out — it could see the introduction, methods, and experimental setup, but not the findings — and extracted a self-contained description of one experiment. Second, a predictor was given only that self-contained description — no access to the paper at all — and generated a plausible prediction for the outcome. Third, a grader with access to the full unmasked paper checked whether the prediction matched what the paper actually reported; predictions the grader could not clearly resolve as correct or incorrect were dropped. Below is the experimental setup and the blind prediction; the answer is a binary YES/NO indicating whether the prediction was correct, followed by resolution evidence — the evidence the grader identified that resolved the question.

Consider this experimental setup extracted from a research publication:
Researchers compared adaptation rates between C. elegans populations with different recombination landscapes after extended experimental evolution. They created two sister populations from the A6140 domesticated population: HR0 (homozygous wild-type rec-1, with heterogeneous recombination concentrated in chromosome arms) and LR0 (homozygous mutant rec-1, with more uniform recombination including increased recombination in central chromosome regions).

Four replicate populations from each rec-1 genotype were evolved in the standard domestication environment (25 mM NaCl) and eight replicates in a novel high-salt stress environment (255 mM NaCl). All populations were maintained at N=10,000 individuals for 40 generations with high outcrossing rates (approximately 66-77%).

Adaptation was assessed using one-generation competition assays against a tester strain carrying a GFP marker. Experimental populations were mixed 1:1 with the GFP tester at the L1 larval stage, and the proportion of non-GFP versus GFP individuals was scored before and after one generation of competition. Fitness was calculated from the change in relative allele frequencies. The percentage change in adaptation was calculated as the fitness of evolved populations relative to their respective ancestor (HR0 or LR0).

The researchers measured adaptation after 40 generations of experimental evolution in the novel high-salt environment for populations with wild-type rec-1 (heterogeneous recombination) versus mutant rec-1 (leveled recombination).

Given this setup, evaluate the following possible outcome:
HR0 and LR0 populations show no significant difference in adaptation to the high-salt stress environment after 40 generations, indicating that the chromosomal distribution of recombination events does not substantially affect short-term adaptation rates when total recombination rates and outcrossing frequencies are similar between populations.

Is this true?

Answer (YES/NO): NO